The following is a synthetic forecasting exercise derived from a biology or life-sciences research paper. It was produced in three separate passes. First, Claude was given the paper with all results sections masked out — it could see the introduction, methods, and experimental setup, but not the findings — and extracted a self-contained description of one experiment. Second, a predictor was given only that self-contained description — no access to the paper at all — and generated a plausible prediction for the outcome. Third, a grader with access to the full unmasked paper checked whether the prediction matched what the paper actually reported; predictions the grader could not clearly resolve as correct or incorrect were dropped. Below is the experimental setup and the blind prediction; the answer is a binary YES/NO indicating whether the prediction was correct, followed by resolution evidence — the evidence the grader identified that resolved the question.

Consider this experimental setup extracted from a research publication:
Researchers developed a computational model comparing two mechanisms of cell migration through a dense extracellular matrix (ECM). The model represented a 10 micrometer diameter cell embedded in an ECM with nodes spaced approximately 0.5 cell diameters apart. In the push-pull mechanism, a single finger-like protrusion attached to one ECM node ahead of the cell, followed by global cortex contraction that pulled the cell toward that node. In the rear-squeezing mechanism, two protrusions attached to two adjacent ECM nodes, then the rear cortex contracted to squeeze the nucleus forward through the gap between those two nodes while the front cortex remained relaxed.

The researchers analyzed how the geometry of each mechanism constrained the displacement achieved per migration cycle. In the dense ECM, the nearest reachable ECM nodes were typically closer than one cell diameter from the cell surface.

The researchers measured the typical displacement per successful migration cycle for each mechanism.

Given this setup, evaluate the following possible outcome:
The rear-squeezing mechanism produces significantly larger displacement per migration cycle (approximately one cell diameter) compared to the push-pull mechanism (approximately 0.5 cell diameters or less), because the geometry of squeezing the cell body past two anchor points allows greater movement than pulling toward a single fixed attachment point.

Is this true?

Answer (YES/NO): YES